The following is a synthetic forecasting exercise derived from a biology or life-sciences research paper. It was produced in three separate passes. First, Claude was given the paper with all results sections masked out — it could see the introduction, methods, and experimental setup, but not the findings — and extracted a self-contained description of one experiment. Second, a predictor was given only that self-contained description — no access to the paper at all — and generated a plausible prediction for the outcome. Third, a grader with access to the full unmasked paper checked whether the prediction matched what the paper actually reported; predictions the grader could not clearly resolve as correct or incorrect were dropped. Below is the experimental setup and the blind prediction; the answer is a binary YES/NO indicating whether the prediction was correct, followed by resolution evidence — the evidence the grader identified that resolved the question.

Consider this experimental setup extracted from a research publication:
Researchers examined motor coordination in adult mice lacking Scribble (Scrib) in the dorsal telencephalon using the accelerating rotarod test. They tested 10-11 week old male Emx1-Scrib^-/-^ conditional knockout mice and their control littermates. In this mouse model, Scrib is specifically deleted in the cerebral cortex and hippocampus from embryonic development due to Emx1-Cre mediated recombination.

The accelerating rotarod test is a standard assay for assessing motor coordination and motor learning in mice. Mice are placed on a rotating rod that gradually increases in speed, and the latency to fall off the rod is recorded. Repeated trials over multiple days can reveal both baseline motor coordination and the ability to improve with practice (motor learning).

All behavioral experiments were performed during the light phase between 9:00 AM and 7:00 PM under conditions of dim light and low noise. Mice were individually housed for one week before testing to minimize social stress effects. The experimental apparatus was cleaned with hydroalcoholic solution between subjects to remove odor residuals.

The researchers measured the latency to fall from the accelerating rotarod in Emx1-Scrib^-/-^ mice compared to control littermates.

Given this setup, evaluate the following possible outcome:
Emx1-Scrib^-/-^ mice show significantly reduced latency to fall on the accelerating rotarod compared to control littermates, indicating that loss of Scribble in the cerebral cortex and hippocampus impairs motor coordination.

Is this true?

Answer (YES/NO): NO